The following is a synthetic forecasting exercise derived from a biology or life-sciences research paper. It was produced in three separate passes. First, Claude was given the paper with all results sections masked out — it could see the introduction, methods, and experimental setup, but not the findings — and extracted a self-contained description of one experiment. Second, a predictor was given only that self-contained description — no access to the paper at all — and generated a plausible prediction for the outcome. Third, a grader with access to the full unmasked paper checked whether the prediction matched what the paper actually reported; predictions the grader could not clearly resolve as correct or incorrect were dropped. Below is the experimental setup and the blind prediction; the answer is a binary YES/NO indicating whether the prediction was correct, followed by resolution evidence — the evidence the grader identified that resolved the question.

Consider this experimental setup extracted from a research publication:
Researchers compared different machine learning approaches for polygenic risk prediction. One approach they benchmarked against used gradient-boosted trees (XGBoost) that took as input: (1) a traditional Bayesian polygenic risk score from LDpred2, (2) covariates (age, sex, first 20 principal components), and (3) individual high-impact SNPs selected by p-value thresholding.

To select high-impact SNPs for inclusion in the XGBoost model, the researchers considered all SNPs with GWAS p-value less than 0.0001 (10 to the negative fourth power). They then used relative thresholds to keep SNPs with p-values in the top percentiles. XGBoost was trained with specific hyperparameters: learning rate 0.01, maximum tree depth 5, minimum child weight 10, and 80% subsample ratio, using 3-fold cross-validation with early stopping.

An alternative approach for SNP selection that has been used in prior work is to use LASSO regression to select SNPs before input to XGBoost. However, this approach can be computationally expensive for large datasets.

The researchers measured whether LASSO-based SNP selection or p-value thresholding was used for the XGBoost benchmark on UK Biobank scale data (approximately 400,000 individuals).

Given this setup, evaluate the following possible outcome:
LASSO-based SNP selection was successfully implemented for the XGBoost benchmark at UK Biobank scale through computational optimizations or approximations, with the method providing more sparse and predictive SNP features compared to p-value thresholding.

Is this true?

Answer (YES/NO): NO